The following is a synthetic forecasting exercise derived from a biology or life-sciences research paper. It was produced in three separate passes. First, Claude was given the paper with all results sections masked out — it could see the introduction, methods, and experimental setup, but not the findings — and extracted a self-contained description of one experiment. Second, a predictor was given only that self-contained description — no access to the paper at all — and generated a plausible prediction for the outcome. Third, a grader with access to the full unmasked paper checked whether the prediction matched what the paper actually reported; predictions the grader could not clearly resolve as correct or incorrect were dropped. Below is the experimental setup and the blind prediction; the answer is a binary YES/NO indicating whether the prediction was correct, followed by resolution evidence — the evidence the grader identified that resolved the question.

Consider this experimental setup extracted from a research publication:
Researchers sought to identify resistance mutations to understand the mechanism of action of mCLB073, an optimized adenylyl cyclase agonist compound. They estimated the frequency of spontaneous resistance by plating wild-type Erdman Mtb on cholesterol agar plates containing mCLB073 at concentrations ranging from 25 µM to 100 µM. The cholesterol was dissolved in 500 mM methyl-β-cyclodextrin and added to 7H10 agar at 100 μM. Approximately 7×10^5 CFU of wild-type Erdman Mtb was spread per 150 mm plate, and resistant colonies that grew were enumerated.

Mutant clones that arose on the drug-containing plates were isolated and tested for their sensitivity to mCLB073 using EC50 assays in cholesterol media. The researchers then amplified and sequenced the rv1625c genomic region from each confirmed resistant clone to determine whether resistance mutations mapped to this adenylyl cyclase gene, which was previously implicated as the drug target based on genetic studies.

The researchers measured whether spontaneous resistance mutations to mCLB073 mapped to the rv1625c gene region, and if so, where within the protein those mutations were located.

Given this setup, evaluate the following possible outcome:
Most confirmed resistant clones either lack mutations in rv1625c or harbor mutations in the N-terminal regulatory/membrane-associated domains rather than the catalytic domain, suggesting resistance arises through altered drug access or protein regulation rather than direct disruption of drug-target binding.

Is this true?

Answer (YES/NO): NO